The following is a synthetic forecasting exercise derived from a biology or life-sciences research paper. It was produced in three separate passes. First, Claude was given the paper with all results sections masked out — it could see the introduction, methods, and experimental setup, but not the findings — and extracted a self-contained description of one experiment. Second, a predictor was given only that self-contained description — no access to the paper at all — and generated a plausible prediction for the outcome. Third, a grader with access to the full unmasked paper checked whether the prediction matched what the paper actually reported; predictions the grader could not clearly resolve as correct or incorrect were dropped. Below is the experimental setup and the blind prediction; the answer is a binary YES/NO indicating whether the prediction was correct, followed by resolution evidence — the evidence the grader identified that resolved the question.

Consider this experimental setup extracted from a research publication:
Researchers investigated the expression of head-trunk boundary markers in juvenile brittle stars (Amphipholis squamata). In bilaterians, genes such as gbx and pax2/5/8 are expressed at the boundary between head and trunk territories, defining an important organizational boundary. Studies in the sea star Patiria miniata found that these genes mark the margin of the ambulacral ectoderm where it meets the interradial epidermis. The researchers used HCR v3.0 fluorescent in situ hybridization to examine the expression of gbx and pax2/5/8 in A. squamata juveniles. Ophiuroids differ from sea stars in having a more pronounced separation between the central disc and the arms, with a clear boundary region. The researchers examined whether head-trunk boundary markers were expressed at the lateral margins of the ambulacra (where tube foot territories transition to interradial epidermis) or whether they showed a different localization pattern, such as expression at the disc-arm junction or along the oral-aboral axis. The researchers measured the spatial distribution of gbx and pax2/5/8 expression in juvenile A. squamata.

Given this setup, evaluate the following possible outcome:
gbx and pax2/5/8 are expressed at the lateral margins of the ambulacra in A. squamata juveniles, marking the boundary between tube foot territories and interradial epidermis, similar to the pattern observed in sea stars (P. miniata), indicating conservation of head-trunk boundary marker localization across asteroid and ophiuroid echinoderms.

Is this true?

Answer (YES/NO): NO